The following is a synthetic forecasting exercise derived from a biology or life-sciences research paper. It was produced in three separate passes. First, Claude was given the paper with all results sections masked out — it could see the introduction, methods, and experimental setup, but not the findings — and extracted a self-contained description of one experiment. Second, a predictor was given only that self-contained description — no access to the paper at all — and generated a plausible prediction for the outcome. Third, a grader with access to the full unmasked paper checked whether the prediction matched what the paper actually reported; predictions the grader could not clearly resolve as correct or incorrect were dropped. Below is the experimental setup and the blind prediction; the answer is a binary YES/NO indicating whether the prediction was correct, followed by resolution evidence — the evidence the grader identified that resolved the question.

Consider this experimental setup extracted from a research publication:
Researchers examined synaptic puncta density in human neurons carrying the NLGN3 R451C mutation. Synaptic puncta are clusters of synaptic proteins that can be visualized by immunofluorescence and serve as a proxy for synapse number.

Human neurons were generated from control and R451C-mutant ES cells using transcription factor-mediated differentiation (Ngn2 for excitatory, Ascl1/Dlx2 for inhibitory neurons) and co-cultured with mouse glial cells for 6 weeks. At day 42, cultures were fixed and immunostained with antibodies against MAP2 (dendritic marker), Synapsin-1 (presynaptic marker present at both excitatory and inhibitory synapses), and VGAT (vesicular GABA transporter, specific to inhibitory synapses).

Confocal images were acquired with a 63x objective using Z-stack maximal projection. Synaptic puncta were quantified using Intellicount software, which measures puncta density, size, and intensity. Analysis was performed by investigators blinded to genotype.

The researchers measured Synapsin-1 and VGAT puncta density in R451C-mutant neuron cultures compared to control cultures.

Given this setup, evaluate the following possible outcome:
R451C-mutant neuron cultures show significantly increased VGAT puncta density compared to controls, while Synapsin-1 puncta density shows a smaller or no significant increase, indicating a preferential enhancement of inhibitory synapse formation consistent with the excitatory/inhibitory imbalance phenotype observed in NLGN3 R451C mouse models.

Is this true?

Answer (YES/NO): NO